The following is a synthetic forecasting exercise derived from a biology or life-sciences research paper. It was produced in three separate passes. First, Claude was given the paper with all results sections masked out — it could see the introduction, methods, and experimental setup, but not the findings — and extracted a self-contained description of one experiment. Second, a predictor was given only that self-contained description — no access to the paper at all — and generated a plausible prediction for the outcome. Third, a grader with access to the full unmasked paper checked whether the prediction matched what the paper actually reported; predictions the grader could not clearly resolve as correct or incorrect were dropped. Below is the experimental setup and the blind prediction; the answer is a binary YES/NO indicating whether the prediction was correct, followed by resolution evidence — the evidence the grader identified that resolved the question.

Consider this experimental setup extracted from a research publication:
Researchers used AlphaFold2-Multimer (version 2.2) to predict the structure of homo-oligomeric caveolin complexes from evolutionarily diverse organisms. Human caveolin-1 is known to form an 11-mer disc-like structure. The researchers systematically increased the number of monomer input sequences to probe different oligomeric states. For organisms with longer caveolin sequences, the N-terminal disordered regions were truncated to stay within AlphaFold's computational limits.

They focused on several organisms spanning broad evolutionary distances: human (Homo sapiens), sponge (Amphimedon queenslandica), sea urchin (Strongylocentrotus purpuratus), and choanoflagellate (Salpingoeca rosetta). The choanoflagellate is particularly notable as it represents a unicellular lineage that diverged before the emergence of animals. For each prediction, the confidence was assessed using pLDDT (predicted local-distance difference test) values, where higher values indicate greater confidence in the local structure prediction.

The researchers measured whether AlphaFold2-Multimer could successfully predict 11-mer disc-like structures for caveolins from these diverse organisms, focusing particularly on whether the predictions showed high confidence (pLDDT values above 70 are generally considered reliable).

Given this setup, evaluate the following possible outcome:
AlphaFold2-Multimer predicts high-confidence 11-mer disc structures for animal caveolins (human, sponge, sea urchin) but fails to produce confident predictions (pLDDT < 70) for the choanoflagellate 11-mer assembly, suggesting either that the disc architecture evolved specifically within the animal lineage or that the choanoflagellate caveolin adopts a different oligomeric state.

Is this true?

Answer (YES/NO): NO